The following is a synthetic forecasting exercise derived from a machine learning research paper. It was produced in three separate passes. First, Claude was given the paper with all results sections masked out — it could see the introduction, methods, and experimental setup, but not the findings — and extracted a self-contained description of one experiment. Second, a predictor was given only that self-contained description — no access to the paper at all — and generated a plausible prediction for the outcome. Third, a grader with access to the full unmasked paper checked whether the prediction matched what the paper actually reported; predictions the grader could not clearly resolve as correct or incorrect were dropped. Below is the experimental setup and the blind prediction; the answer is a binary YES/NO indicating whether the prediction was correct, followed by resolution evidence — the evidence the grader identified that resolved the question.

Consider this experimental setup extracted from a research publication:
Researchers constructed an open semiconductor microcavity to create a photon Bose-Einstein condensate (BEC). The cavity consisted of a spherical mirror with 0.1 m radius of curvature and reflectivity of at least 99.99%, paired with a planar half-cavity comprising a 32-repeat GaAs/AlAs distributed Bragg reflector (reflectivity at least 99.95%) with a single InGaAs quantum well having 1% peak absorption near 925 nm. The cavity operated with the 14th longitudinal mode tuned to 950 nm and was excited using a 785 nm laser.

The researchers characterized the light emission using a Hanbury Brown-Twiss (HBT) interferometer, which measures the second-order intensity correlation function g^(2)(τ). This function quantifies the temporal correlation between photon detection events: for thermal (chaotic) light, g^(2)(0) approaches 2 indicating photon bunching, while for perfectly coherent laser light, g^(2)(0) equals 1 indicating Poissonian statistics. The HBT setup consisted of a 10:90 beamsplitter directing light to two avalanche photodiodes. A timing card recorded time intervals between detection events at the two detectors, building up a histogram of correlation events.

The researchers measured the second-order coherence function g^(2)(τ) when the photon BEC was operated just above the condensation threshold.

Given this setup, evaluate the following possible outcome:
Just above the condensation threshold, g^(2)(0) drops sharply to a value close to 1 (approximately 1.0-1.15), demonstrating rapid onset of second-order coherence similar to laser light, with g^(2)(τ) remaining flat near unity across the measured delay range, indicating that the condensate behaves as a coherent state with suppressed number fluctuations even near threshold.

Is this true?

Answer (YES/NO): NO